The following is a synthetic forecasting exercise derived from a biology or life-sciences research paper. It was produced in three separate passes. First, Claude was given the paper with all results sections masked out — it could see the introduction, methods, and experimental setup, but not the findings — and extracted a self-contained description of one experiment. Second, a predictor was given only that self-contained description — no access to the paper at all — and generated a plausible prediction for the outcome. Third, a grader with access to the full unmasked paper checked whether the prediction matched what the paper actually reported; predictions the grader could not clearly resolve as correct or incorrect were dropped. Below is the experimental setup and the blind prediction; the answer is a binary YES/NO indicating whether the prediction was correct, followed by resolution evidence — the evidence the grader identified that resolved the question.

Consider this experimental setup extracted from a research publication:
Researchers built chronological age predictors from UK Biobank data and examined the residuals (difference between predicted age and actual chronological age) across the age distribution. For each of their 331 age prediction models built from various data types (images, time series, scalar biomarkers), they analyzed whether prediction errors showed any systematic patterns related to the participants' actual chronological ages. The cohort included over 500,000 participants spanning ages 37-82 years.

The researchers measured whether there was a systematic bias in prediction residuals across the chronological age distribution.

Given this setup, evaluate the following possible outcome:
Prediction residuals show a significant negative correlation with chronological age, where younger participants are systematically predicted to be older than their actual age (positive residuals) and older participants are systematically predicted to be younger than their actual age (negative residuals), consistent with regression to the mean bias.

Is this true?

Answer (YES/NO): YES